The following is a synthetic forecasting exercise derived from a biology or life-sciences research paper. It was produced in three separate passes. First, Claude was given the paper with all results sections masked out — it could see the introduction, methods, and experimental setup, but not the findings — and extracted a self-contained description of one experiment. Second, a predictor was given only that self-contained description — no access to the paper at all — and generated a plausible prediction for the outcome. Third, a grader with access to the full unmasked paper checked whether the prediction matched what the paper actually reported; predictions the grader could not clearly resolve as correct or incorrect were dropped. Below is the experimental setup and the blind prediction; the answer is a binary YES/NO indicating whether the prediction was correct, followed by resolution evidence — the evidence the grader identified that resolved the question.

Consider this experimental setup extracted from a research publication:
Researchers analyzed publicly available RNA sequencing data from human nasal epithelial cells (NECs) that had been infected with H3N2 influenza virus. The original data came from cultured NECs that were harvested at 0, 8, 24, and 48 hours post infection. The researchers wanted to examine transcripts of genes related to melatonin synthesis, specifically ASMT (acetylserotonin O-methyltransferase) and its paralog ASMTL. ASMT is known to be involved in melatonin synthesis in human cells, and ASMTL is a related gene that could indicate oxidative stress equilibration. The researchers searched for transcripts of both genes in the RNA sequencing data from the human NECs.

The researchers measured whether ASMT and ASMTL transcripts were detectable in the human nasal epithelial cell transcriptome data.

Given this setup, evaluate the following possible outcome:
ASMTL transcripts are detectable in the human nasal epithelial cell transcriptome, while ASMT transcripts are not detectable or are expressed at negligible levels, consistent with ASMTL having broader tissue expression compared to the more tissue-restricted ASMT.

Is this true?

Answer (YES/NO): YES